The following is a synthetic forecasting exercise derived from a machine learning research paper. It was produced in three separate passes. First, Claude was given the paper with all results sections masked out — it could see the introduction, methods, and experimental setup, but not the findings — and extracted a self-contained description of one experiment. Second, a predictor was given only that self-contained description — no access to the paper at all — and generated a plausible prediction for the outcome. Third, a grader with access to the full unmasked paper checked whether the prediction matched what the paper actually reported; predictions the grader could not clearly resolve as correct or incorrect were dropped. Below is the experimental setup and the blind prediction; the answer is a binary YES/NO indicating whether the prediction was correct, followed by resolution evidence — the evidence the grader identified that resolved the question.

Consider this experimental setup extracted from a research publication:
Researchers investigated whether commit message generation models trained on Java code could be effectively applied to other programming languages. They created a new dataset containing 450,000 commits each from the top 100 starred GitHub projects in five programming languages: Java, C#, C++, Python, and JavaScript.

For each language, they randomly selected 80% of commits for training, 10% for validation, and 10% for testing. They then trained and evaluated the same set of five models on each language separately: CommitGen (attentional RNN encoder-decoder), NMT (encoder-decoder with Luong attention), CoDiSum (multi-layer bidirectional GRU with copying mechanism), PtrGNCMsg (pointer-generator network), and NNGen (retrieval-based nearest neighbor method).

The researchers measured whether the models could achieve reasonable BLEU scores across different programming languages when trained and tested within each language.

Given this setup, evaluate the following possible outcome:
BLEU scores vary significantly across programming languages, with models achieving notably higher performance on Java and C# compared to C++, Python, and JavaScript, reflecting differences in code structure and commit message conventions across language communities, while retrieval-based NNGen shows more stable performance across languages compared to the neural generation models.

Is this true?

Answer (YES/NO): NO